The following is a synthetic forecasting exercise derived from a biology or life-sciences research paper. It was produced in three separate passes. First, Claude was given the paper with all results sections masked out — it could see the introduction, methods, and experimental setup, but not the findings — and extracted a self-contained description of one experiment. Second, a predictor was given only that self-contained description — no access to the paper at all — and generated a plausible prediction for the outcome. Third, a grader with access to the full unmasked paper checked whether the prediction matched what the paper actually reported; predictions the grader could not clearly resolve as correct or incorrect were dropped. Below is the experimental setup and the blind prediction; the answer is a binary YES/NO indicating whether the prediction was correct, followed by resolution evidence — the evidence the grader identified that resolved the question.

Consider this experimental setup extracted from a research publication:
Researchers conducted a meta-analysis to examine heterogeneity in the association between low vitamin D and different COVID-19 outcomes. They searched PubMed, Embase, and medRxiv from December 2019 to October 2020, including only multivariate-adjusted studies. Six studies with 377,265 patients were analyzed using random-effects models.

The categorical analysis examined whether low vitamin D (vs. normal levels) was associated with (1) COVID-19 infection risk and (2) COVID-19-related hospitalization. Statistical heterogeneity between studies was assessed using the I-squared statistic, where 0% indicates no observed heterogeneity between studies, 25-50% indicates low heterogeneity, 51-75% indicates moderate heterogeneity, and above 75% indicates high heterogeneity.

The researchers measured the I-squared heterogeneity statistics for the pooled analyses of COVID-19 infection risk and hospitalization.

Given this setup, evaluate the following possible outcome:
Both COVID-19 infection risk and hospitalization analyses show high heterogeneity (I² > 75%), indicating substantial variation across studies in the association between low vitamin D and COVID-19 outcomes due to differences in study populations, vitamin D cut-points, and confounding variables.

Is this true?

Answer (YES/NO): NO